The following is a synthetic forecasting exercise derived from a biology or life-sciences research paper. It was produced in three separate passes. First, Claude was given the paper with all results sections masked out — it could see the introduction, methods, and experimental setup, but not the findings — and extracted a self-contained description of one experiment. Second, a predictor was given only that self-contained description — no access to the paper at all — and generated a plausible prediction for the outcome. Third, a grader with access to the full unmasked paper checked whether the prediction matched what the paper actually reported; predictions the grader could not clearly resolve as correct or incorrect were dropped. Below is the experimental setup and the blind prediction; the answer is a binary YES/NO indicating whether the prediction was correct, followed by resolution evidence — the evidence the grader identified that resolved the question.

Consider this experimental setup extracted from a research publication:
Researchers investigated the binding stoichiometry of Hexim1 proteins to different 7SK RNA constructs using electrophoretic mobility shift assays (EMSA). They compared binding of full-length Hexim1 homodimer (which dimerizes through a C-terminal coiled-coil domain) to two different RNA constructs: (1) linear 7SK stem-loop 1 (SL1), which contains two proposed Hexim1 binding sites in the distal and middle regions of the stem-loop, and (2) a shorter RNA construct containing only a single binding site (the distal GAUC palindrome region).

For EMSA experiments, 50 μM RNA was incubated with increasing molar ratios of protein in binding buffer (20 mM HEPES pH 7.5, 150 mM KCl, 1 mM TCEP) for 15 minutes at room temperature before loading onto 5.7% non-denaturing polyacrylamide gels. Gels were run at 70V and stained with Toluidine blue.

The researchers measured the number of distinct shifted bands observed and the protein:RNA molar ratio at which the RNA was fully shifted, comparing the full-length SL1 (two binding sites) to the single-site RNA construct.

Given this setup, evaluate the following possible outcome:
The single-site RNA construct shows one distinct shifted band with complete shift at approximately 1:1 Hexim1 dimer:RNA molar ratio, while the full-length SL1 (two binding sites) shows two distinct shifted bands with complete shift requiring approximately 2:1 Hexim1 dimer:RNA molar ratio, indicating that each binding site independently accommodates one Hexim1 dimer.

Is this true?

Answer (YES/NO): NO